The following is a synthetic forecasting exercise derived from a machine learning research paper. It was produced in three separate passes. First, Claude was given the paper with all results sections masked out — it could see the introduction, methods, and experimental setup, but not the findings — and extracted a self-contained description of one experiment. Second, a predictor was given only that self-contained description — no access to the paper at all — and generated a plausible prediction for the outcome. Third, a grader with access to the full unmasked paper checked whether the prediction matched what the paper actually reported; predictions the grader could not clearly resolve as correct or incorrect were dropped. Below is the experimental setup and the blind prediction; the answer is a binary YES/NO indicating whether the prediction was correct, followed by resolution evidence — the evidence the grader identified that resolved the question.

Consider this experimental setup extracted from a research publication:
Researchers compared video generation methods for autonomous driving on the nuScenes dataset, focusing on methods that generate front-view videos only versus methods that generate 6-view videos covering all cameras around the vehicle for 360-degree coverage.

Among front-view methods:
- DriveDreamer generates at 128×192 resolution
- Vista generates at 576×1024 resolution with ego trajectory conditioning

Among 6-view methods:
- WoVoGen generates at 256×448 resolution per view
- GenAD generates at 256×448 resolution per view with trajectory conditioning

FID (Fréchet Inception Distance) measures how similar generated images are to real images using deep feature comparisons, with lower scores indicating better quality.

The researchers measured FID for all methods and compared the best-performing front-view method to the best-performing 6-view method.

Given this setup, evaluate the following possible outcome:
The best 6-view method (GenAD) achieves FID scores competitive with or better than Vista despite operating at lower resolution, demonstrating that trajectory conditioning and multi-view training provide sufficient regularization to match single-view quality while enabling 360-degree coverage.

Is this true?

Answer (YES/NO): NO